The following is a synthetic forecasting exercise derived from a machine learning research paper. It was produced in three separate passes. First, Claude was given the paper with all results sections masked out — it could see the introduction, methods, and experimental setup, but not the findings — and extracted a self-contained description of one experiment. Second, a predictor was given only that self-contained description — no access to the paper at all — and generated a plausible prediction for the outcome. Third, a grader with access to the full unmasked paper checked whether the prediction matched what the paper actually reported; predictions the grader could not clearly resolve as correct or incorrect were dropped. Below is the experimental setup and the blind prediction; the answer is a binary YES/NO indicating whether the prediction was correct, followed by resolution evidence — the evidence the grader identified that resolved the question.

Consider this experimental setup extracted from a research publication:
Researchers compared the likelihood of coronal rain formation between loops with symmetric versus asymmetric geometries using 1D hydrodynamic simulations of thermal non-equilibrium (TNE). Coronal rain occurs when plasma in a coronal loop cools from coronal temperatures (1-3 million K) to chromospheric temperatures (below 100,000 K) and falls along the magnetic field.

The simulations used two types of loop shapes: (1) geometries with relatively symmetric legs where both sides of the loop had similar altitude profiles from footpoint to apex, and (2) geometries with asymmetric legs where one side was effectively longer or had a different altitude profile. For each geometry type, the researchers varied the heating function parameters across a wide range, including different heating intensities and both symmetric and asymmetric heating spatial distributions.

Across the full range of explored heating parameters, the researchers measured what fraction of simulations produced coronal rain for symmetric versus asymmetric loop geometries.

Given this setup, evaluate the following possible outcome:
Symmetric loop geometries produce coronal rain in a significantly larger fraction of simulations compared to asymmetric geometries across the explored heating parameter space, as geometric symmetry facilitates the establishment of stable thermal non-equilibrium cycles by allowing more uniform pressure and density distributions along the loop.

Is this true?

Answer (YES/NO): YES